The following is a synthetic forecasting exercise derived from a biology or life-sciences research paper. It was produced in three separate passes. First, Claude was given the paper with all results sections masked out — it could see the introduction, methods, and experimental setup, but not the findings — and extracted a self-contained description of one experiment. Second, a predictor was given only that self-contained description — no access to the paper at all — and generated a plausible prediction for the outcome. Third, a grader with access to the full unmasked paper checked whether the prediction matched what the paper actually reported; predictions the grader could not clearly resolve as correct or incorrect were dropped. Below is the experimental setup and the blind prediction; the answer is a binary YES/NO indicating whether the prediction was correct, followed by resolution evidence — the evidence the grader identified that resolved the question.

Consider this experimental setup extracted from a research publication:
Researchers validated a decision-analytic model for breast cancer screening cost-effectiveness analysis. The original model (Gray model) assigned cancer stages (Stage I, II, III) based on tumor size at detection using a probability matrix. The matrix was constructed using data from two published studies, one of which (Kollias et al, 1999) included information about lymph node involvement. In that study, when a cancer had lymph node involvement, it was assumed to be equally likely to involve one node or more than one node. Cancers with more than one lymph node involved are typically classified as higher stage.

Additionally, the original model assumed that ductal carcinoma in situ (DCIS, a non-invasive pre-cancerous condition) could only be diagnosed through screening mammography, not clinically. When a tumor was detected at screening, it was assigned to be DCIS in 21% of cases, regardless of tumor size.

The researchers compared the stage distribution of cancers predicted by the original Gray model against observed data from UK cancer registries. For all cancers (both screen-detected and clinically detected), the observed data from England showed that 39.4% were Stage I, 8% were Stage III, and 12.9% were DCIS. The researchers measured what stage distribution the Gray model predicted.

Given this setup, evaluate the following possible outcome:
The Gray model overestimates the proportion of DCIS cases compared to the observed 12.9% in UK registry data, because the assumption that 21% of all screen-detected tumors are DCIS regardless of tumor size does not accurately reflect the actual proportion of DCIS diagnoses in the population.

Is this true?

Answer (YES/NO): NO